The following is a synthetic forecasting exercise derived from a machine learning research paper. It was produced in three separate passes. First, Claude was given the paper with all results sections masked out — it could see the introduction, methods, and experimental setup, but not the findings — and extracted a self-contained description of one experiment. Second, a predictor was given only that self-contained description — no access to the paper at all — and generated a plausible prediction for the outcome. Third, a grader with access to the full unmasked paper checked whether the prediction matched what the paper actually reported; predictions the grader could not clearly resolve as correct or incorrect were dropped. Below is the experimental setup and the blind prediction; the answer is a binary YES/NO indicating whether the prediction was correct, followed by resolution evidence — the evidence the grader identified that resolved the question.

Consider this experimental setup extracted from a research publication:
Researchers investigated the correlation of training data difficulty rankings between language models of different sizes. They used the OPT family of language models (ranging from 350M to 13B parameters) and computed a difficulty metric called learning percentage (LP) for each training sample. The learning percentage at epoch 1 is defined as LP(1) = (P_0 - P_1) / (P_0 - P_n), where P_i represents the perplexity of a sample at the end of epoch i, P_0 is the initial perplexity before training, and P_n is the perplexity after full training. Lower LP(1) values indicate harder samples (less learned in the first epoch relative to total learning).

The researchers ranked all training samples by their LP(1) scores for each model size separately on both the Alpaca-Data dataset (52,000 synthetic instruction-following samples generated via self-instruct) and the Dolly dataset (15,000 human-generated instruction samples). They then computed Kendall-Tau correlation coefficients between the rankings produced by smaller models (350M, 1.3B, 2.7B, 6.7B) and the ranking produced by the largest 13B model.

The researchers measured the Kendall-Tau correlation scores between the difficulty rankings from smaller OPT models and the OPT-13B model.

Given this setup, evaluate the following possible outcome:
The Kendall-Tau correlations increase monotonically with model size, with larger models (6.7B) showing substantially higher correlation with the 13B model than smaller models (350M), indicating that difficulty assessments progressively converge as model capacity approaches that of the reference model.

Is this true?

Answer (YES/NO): YES